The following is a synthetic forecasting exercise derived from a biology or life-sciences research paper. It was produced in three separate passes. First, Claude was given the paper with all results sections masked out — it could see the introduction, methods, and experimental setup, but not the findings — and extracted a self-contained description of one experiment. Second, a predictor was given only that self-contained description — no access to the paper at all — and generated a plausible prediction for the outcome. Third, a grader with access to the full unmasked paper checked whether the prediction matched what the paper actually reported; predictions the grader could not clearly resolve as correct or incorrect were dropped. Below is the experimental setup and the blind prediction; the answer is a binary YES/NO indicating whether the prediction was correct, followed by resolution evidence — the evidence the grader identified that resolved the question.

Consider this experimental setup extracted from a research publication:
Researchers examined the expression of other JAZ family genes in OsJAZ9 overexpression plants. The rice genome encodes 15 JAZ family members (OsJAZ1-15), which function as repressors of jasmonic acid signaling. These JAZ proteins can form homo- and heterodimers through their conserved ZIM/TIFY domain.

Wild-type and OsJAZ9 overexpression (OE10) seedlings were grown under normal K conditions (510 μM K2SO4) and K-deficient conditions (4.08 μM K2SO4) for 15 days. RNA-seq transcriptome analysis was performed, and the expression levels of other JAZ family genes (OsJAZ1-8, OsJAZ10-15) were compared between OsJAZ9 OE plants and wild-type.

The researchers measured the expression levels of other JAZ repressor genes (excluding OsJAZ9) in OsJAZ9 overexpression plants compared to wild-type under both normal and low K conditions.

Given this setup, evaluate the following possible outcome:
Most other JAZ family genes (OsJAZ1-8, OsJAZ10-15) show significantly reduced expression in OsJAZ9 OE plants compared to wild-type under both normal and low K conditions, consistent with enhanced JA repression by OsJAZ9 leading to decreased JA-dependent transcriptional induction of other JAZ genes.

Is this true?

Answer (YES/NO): NO